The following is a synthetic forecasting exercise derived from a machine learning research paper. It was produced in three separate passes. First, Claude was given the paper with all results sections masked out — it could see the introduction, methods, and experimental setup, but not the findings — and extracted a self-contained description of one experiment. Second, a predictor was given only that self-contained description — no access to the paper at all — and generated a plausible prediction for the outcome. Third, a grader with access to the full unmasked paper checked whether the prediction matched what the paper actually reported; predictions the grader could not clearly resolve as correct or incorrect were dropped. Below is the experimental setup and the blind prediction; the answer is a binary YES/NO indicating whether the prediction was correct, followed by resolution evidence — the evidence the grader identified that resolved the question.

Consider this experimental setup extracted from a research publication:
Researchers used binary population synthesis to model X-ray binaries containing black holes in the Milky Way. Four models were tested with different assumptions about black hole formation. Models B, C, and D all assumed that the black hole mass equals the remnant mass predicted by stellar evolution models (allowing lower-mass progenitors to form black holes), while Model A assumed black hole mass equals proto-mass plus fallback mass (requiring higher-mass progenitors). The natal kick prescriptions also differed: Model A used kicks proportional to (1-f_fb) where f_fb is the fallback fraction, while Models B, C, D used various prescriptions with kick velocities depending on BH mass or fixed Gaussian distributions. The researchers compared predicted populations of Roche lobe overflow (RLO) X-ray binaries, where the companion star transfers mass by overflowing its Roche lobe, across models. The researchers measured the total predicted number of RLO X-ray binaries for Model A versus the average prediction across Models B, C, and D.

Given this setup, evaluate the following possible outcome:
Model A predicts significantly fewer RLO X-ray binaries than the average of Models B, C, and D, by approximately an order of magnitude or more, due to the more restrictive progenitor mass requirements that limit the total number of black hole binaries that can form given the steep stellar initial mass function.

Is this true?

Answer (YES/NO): YES